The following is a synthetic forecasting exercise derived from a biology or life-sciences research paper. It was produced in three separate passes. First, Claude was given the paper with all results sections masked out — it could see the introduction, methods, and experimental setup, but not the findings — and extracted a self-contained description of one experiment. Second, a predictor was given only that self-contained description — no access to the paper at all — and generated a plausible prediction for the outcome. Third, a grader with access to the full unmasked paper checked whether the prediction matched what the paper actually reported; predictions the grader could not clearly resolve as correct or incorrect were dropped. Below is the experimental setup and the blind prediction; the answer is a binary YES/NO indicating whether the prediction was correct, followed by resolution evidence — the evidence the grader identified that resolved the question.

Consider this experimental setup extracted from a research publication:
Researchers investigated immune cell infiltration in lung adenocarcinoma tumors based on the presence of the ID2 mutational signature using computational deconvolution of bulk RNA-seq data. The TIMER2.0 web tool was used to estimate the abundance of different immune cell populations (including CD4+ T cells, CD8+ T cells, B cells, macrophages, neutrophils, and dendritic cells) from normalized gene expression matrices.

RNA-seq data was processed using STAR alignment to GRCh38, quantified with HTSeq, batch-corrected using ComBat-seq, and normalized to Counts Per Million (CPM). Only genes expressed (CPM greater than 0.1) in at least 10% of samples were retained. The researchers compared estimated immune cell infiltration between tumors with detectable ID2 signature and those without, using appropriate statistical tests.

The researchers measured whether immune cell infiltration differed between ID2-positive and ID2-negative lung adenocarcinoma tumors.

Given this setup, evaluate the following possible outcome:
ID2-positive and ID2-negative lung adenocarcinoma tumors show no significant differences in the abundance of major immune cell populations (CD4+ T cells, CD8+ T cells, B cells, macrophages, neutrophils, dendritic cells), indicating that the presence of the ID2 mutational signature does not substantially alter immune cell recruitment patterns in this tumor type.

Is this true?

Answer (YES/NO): NO